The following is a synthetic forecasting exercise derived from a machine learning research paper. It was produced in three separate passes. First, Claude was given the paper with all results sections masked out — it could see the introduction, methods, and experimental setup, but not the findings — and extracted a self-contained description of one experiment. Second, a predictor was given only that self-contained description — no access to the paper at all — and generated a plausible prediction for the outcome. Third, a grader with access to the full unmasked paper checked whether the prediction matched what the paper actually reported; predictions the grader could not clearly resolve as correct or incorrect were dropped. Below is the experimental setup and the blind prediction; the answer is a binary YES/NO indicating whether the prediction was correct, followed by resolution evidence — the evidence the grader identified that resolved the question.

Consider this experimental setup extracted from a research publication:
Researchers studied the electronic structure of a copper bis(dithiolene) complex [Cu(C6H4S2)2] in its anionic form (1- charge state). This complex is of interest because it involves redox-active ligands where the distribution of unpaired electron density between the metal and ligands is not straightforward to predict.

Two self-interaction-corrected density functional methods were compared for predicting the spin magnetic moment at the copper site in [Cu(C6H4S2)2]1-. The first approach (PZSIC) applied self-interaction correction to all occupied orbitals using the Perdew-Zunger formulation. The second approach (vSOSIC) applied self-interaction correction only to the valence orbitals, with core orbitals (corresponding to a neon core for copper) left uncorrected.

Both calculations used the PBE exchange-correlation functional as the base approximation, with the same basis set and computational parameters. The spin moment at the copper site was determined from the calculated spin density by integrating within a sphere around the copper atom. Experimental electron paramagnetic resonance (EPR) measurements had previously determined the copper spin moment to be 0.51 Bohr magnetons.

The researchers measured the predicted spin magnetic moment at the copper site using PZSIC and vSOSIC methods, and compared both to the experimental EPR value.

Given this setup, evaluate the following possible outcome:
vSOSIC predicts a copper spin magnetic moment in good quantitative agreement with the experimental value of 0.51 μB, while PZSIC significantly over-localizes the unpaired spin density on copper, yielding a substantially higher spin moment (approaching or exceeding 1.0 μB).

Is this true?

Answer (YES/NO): NO